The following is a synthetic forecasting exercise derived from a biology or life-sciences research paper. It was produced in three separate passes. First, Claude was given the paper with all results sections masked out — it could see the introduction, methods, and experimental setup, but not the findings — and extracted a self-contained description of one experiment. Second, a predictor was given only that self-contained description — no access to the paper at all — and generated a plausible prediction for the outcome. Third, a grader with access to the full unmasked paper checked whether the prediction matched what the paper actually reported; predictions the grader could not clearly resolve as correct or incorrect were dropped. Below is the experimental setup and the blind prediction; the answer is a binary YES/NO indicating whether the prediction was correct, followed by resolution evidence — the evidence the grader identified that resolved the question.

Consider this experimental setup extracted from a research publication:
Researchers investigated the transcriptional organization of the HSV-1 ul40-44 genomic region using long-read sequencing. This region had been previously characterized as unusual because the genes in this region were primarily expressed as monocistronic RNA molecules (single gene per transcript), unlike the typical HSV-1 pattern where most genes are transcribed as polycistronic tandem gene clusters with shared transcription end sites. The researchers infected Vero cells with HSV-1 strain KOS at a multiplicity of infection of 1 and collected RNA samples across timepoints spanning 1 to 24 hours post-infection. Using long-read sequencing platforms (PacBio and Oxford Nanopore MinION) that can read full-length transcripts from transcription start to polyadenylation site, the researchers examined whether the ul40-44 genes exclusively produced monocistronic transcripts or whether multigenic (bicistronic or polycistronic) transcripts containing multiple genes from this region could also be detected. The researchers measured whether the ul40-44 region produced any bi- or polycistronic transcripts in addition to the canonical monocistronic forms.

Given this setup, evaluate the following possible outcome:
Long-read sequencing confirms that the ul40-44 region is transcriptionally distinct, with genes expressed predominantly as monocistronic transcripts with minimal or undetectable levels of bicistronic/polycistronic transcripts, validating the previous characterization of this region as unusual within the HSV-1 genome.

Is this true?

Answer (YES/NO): NO